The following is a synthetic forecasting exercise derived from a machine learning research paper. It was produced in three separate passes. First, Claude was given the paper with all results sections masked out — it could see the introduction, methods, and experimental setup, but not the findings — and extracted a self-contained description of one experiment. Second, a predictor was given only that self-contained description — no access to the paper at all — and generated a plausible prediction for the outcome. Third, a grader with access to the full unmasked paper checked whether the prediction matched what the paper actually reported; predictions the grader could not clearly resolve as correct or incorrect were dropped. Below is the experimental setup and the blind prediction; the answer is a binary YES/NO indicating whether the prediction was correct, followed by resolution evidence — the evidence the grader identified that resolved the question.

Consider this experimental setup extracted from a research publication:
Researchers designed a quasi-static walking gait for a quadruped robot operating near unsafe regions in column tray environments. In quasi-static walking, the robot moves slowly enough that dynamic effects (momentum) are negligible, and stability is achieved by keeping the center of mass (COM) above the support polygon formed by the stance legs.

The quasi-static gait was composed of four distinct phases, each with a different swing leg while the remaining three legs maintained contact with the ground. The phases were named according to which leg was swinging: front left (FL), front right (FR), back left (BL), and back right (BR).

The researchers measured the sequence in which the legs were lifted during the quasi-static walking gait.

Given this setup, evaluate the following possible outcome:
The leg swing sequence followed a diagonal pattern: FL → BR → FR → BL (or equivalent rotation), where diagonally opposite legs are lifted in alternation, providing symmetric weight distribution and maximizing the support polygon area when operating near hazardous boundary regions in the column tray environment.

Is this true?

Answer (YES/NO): YES